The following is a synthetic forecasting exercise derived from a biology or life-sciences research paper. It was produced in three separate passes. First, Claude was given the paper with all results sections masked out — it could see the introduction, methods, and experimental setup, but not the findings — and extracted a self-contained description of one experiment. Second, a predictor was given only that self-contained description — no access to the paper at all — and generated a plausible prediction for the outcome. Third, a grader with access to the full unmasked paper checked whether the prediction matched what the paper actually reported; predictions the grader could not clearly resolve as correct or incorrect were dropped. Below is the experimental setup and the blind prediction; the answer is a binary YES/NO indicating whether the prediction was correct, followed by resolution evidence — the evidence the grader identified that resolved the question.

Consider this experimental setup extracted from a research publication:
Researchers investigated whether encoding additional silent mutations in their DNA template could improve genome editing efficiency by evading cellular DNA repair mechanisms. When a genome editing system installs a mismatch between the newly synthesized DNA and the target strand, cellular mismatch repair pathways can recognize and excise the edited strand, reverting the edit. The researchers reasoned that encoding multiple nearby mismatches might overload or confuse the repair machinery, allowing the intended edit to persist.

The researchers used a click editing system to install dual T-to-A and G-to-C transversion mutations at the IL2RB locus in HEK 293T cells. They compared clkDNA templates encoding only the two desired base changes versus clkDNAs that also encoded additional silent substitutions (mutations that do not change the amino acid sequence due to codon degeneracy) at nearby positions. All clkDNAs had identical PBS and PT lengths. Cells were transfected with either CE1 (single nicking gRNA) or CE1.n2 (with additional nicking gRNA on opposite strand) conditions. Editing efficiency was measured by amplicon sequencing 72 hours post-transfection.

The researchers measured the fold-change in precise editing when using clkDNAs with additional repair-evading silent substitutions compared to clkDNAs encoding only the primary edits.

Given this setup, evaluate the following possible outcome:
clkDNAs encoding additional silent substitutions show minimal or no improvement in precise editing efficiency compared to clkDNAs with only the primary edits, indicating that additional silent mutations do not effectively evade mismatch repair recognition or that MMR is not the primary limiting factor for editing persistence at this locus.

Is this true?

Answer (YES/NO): NO